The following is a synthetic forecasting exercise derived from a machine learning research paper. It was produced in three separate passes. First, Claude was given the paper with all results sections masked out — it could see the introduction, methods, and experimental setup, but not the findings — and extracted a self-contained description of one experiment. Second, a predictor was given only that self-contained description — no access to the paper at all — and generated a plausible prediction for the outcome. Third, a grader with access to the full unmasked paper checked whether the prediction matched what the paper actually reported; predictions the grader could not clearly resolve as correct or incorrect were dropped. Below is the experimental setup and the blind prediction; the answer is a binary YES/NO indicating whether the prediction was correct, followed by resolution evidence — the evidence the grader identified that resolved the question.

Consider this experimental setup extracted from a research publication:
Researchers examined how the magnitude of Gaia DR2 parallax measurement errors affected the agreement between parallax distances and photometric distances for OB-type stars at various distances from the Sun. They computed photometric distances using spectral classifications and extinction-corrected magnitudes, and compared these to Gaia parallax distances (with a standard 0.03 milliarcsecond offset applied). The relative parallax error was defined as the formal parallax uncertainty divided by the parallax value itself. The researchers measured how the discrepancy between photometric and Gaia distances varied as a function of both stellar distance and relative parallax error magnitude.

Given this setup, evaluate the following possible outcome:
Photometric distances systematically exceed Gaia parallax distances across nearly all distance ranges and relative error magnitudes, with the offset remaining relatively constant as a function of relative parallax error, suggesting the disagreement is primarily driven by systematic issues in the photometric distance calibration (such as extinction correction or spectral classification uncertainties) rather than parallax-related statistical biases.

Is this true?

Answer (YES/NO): NO